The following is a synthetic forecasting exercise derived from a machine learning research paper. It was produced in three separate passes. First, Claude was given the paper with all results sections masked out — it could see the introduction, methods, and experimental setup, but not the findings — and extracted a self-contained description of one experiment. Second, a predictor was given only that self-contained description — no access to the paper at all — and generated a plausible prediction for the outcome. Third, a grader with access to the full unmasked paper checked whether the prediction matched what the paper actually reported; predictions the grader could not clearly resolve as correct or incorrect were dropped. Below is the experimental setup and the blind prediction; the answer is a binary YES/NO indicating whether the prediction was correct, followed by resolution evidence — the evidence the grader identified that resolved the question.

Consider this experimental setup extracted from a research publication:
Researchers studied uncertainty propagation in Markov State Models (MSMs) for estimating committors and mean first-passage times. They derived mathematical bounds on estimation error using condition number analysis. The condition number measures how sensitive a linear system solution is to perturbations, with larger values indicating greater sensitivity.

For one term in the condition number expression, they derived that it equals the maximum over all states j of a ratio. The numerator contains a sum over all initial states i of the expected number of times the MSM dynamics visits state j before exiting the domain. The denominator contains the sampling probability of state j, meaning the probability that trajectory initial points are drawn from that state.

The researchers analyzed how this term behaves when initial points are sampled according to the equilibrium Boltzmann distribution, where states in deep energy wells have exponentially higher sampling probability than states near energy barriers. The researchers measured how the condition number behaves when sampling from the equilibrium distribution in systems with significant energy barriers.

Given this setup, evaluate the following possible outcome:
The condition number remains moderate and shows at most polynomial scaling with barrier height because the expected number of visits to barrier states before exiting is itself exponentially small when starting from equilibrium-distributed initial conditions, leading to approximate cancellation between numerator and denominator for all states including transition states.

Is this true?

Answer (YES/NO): NO